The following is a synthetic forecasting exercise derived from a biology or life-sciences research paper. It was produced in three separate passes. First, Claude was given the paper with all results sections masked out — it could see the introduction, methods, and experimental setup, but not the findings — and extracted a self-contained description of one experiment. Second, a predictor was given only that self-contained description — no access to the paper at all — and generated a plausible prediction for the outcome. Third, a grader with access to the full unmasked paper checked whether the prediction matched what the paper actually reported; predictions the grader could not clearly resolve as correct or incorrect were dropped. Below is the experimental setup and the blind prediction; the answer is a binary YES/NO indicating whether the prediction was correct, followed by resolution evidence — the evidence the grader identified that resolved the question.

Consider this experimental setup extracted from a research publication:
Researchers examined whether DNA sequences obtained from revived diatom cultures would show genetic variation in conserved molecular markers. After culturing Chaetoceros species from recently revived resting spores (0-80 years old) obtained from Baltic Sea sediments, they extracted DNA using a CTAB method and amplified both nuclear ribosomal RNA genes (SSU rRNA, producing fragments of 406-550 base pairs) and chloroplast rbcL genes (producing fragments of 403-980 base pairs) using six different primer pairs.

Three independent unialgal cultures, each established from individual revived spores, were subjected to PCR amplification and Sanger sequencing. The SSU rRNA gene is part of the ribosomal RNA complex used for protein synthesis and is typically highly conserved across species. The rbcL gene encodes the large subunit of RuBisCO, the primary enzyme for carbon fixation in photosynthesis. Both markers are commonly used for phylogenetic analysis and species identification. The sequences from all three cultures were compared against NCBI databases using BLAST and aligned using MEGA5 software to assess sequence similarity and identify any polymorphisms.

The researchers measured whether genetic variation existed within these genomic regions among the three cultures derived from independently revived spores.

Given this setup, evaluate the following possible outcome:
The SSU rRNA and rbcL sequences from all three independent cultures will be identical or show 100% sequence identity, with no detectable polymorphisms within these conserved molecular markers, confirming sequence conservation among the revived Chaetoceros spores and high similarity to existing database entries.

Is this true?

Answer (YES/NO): YES